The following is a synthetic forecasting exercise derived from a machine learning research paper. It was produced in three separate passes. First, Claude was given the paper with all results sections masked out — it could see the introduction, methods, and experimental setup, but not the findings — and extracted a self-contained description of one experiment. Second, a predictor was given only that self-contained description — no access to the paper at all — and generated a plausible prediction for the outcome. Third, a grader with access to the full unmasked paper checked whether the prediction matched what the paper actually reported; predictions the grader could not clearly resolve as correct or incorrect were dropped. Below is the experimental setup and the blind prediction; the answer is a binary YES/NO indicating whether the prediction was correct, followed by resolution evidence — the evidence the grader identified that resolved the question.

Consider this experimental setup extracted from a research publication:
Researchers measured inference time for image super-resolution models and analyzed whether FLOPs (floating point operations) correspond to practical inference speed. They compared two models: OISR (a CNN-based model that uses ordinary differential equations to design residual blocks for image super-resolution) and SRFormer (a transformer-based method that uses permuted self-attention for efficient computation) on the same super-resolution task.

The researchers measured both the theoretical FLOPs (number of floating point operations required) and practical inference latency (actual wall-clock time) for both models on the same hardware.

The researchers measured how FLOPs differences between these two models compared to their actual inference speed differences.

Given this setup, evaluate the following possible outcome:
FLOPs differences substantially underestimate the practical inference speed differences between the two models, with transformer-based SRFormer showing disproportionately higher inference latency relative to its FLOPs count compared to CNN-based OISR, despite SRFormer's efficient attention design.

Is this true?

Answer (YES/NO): NO